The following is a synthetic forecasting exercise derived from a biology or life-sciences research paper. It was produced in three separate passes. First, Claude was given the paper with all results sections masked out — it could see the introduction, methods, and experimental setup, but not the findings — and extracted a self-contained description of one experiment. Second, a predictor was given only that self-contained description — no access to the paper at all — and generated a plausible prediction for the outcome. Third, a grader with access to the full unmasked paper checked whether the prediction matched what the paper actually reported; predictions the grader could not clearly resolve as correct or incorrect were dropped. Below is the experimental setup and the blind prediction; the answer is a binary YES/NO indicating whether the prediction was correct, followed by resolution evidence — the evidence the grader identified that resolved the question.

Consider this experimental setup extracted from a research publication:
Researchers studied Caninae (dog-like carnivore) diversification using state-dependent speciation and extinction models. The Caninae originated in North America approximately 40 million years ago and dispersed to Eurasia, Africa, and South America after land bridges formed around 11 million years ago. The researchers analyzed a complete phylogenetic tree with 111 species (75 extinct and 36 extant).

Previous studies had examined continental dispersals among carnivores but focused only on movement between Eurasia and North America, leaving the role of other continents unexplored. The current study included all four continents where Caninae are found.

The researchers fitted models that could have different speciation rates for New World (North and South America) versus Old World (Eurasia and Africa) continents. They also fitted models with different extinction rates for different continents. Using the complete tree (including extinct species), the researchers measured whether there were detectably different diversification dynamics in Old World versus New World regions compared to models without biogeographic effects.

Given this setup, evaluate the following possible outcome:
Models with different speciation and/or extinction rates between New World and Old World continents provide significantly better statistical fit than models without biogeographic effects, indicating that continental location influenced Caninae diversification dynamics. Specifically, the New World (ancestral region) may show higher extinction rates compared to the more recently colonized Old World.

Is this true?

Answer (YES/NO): NO